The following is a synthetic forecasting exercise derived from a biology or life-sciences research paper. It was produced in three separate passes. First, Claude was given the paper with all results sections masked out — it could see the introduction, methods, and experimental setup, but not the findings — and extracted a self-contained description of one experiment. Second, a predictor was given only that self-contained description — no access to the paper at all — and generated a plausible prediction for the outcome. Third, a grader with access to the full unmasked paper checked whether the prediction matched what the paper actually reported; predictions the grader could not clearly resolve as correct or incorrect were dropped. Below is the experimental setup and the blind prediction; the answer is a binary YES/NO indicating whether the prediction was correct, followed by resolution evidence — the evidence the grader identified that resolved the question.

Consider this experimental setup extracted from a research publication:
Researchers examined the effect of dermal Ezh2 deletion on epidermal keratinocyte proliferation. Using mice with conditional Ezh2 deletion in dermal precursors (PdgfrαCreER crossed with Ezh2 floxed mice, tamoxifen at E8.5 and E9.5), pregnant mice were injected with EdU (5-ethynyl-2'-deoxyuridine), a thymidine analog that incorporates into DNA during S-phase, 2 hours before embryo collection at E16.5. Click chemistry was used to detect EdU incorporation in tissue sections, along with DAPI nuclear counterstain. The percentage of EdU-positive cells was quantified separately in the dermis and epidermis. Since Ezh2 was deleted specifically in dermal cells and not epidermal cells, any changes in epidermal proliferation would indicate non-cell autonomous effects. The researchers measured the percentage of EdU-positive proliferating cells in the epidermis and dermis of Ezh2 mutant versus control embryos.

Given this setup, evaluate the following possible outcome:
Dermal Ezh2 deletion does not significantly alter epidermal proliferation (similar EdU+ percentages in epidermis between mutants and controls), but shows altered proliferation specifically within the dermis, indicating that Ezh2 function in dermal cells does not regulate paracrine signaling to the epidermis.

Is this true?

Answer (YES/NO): NO